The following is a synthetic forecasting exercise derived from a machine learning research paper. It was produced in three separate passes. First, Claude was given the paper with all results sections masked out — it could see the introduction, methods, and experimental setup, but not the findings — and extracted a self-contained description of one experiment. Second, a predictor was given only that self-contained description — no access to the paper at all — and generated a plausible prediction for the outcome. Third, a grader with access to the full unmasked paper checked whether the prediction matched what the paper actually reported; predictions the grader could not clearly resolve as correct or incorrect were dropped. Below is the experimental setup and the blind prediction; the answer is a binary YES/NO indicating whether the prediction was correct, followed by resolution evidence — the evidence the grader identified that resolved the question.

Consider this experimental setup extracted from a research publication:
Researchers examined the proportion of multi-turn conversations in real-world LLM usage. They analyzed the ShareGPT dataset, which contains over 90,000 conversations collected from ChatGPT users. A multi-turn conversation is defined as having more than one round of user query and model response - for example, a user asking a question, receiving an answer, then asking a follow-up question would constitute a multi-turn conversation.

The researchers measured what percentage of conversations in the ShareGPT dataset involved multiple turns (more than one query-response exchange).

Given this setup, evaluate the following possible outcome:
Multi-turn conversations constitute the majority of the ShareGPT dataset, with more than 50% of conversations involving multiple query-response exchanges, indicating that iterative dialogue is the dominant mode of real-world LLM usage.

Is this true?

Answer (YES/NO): YES